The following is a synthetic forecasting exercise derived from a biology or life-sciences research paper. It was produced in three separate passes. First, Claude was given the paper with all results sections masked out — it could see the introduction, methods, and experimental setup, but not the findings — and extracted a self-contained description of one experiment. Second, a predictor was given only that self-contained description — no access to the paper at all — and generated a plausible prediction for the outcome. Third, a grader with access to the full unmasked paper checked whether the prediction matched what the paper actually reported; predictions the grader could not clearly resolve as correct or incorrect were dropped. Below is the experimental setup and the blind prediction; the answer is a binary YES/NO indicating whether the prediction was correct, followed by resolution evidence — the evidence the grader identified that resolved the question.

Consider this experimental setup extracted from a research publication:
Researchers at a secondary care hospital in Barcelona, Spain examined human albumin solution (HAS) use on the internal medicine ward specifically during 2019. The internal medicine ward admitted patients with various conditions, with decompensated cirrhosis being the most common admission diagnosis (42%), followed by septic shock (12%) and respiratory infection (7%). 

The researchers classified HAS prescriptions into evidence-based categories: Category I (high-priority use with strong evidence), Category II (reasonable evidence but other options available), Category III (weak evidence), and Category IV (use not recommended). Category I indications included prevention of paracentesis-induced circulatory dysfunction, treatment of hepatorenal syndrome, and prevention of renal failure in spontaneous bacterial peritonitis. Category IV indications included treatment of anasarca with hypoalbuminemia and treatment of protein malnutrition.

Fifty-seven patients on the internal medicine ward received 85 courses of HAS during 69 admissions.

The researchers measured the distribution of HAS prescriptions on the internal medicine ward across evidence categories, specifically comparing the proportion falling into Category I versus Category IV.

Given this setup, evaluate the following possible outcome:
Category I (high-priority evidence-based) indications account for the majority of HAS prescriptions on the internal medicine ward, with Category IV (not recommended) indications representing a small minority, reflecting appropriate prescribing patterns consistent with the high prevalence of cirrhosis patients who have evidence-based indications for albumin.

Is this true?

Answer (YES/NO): NO